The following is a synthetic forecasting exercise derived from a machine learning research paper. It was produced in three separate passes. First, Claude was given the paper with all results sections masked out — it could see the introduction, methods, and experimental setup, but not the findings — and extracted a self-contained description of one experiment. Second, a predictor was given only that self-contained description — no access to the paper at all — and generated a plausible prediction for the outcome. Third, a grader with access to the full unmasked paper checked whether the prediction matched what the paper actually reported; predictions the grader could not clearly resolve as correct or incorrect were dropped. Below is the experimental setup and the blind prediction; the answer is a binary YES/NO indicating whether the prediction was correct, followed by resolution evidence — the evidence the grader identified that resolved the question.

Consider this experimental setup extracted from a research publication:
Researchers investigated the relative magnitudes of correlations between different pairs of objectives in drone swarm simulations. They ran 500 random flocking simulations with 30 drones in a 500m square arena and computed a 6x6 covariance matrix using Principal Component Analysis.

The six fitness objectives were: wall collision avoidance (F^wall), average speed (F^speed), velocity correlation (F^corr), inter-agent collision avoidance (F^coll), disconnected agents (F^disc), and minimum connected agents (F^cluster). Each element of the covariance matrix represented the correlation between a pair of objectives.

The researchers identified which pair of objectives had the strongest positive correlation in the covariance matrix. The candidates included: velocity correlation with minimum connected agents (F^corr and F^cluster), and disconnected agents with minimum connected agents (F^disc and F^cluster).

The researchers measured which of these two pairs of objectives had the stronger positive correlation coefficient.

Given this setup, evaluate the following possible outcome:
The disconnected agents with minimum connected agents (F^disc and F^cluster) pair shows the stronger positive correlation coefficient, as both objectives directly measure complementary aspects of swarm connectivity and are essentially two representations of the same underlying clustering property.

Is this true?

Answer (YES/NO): YES